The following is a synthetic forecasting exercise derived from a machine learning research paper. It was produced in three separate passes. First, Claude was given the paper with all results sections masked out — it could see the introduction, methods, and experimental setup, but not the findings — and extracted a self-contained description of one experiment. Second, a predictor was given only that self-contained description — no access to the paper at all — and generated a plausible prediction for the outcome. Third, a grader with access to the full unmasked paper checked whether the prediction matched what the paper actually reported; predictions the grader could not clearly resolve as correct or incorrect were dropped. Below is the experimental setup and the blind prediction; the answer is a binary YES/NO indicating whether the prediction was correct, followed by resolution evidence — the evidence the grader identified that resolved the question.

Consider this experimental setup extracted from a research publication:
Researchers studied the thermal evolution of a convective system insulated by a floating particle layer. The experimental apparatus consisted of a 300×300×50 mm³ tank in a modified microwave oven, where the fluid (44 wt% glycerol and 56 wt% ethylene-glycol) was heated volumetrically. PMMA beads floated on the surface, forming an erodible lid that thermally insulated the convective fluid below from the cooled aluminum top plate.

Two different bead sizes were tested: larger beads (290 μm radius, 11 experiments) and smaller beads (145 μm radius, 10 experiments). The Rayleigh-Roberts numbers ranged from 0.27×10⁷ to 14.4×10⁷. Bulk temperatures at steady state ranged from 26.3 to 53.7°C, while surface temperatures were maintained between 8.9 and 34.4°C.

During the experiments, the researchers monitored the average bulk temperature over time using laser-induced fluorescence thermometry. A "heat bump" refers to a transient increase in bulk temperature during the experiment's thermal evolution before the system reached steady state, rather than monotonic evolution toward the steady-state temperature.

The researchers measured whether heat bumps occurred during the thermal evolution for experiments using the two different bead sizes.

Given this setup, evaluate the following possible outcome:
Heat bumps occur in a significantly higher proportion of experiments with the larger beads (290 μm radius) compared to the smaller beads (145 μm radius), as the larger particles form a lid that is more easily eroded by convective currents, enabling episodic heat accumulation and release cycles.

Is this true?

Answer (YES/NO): NO